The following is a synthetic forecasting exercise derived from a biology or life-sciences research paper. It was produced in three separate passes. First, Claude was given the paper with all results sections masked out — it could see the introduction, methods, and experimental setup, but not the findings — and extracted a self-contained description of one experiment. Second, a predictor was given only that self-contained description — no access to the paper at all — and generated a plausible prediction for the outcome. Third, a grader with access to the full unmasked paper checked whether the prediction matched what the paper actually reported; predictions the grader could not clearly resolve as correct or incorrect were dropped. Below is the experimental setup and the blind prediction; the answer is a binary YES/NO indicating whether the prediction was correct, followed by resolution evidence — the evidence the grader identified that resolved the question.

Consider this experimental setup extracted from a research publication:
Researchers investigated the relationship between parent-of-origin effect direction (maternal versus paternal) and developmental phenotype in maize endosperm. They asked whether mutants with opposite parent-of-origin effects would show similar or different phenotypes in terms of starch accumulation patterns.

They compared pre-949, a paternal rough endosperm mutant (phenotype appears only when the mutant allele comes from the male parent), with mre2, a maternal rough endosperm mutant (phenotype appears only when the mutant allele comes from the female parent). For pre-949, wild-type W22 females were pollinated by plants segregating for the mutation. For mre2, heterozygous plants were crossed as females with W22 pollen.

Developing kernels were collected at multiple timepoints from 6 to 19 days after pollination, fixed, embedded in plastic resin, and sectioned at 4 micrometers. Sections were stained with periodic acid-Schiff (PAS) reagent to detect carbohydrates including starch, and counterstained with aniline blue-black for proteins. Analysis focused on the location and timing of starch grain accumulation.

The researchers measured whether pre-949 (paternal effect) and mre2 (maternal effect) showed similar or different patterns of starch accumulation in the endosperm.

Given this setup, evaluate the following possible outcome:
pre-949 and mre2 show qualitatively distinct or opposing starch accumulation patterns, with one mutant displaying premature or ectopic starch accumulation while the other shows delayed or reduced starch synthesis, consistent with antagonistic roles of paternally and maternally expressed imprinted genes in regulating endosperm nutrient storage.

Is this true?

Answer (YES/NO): NO